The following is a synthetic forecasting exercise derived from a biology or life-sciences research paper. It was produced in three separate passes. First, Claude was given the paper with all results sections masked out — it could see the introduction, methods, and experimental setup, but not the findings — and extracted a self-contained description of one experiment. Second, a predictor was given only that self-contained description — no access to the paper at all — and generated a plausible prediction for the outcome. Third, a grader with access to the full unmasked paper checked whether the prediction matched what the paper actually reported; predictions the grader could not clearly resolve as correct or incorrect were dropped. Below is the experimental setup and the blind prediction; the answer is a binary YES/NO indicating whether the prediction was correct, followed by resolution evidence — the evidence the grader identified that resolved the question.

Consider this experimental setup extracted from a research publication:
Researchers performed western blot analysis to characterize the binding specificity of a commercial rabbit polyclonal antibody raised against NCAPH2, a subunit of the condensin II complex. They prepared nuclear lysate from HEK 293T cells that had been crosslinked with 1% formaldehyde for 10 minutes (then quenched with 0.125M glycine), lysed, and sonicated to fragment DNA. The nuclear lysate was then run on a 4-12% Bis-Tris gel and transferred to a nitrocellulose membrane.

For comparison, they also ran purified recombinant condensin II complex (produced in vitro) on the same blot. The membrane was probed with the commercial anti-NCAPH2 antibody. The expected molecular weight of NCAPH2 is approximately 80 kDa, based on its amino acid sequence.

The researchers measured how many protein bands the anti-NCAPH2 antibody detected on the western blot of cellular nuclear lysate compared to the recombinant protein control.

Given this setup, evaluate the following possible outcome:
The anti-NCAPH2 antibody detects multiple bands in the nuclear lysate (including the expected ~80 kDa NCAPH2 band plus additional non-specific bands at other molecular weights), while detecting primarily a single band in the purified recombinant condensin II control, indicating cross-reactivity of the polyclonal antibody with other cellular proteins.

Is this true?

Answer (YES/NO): YES